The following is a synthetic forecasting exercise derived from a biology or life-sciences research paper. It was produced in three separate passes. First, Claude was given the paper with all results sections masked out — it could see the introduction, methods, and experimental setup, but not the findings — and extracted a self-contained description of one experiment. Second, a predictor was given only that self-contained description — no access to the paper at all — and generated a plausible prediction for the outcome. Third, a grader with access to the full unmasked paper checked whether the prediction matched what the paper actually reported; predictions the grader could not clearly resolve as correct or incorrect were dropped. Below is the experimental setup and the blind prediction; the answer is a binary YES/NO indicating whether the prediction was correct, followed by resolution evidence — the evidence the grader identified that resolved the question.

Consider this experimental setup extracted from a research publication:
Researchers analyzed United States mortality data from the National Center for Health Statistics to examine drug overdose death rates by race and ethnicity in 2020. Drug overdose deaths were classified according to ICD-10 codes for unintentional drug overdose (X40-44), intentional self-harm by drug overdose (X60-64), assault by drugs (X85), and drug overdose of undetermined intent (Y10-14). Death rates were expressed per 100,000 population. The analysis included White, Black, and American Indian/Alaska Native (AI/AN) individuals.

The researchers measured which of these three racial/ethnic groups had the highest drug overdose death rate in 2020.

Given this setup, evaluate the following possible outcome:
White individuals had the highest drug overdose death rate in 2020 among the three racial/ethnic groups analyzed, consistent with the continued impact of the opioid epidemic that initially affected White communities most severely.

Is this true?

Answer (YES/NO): NO